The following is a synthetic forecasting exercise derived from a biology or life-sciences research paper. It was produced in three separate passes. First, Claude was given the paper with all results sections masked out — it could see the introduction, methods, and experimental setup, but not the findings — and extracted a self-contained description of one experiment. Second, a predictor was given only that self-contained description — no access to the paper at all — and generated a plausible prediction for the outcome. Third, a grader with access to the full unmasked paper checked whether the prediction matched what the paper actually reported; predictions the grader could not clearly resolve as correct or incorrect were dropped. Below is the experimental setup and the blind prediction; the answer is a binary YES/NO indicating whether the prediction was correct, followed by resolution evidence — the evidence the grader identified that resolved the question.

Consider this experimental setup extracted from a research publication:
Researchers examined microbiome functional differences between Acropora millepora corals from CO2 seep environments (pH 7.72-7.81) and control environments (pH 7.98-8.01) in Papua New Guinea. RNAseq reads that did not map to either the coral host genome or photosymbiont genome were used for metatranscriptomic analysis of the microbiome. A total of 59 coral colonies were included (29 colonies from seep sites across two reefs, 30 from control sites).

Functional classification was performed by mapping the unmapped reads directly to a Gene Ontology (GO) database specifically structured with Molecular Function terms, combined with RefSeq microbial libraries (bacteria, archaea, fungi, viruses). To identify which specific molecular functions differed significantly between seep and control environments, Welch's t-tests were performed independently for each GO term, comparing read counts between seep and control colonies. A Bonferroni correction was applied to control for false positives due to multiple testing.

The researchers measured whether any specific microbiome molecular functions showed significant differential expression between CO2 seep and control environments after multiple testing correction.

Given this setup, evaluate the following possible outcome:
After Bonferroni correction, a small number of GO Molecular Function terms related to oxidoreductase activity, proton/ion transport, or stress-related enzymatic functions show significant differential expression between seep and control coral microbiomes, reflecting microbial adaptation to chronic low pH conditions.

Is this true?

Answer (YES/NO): NO